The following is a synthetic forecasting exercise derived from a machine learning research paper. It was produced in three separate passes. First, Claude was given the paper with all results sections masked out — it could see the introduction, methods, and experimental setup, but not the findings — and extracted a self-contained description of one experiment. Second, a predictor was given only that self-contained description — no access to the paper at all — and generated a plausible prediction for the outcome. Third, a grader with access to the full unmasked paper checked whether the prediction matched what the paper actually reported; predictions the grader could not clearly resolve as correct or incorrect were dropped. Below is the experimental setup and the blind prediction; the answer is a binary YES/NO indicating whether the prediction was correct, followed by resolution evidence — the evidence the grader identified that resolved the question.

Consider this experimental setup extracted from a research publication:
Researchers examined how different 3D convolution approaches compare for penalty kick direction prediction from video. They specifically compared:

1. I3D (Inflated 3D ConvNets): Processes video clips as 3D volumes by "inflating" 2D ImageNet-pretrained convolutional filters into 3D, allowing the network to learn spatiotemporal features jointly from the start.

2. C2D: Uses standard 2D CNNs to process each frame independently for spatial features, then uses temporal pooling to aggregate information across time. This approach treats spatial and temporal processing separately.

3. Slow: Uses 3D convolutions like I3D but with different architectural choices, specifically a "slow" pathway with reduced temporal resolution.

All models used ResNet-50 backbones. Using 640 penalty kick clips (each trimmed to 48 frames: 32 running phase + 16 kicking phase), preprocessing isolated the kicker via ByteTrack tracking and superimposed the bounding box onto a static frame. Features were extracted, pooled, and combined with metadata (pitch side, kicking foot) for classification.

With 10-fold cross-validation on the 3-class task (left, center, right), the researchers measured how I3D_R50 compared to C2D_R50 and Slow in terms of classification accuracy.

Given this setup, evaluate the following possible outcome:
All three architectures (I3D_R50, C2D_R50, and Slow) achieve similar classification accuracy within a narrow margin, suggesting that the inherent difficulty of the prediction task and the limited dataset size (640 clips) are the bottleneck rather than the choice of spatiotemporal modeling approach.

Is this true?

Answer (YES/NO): NO